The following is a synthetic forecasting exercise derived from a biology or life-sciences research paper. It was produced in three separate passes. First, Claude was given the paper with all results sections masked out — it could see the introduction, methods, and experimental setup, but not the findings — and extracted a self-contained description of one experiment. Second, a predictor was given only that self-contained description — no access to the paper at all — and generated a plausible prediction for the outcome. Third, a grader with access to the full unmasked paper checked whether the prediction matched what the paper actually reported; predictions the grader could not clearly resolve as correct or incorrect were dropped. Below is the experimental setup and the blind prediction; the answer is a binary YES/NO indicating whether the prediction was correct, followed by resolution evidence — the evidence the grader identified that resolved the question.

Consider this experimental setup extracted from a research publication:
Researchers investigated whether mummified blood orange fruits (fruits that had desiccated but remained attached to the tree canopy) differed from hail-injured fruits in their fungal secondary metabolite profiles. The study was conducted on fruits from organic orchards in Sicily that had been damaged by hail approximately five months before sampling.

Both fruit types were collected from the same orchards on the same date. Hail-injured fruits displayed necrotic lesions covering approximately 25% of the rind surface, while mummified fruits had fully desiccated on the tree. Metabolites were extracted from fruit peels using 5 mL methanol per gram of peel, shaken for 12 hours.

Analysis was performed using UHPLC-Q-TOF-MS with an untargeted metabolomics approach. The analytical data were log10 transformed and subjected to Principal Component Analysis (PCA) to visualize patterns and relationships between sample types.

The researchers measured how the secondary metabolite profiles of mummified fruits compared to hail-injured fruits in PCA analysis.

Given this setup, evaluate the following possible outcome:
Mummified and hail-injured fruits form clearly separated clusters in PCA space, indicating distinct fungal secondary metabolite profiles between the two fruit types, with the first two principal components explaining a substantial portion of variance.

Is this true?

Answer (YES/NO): YES